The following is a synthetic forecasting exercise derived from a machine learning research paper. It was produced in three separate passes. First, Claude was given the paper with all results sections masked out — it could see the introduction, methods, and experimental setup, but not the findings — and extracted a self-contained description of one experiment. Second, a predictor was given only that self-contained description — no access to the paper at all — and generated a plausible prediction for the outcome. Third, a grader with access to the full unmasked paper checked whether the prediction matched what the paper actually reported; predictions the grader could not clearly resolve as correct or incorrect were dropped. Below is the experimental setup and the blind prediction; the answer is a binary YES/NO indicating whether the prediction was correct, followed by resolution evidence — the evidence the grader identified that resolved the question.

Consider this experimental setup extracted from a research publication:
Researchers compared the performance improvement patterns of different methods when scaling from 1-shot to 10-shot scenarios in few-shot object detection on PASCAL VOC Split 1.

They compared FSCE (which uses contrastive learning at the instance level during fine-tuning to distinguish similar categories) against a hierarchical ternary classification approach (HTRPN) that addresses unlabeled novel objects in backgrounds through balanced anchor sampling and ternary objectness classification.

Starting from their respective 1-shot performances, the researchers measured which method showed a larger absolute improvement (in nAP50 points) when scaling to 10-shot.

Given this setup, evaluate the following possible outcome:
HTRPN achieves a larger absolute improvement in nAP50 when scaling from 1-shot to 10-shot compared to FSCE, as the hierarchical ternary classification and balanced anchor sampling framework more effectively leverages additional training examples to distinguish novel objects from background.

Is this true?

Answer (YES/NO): NO